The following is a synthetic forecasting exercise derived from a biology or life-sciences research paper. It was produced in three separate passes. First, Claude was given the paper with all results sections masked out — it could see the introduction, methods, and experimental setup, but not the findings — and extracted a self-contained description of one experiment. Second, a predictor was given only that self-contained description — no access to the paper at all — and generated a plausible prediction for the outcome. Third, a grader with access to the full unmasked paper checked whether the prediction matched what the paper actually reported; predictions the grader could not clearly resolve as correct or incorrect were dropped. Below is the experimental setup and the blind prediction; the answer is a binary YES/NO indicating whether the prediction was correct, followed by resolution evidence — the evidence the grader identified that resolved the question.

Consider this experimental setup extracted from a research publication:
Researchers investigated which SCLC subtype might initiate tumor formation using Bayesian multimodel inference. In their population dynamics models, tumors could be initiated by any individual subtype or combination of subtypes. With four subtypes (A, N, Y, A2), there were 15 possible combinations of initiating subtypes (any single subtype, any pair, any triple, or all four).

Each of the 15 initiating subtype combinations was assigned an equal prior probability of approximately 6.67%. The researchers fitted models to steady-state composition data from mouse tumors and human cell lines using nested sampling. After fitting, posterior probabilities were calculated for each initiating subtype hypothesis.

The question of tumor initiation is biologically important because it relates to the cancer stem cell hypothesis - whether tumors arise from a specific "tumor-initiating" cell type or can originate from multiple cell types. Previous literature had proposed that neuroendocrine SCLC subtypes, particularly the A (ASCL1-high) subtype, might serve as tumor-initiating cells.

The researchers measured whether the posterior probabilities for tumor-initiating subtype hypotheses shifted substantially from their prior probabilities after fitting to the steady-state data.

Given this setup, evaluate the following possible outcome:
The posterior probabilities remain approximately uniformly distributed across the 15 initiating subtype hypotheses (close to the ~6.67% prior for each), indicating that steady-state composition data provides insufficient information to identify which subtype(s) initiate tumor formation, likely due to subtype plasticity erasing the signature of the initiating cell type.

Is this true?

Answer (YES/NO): YES